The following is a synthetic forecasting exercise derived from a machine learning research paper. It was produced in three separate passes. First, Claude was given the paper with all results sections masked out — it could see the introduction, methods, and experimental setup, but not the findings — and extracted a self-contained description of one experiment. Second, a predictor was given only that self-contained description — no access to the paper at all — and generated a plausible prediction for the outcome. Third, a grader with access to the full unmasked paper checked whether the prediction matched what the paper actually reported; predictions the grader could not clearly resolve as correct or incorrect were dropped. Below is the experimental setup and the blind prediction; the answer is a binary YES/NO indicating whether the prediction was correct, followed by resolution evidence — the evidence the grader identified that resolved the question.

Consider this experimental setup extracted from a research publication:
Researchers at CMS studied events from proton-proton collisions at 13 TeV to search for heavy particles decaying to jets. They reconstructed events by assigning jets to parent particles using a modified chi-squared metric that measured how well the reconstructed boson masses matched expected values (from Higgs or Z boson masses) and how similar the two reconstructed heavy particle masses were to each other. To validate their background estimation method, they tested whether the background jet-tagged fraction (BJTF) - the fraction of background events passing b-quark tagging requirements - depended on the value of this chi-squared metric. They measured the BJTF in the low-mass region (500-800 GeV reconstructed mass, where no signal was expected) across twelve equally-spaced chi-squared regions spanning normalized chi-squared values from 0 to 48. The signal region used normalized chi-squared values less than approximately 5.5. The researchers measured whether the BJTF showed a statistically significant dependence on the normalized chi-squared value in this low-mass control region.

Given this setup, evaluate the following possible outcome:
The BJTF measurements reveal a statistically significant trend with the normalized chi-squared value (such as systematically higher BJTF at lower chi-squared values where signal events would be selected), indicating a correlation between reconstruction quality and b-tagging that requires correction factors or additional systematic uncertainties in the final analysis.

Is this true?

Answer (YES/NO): NO